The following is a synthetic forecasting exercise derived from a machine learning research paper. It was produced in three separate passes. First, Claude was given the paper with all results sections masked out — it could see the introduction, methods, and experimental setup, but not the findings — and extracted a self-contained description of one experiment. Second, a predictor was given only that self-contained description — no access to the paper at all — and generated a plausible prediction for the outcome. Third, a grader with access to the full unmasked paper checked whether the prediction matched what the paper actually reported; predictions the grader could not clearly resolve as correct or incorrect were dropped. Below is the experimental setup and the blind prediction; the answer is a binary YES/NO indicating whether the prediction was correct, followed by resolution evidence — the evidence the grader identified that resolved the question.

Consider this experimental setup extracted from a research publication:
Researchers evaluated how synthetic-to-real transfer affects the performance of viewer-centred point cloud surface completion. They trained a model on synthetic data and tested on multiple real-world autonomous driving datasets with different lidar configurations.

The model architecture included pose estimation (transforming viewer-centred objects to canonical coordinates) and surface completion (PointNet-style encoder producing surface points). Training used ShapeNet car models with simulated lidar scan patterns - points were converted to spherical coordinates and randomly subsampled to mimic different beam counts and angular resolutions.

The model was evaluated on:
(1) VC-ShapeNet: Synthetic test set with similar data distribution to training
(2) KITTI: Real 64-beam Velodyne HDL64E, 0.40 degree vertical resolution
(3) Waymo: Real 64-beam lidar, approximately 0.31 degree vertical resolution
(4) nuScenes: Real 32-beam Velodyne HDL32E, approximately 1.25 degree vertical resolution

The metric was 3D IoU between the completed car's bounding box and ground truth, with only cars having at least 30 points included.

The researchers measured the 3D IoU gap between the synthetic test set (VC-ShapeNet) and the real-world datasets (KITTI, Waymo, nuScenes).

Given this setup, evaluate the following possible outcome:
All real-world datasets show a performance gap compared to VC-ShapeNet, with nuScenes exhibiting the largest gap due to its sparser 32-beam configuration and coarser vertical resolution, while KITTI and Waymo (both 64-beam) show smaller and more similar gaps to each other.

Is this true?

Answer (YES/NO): NO